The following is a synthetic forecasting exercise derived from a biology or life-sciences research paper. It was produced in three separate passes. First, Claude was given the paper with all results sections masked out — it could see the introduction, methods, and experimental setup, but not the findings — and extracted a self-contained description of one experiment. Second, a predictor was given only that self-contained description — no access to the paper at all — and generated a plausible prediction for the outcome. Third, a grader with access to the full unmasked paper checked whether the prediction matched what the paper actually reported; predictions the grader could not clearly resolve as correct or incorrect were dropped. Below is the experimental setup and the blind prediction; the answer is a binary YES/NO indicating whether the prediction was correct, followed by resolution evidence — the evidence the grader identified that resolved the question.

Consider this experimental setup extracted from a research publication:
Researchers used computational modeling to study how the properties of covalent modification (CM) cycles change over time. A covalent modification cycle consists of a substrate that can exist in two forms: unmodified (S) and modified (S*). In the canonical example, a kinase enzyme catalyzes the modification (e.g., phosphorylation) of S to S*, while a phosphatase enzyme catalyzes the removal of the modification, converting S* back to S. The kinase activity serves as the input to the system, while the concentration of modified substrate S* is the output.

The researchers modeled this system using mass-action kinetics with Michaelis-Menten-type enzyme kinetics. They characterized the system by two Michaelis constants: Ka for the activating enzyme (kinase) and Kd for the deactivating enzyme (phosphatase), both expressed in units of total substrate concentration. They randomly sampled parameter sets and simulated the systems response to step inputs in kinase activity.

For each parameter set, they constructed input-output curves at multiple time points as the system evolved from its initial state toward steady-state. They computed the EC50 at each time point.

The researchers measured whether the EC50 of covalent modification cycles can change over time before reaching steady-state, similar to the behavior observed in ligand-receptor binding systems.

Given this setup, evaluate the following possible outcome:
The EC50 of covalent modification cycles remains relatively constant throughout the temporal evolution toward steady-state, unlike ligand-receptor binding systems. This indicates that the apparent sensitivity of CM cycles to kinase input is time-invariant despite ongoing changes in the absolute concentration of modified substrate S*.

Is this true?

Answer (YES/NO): NO